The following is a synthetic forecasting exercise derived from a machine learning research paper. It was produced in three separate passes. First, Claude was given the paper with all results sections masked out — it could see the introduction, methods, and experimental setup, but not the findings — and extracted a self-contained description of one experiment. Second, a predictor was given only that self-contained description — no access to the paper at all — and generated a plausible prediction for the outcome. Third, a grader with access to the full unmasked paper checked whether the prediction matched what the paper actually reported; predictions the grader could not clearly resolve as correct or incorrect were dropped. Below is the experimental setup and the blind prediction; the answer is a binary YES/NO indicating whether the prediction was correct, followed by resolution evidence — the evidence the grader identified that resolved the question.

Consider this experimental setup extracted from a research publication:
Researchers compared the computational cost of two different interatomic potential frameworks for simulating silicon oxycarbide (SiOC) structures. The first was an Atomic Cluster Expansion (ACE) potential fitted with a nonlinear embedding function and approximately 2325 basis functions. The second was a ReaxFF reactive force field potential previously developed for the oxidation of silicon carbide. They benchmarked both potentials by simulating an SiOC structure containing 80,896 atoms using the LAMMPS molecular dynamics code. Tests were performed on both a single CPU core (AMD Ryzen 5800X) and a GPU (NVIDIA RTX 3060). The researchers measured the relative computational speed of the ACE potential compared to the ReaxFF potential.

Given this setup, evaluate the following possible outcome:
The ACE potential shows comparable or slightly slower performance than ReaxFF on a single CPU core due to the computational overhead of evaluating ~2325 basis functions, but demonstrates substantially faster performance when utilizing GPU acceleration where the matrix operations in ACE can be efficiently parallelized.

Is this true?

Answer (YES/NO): NO